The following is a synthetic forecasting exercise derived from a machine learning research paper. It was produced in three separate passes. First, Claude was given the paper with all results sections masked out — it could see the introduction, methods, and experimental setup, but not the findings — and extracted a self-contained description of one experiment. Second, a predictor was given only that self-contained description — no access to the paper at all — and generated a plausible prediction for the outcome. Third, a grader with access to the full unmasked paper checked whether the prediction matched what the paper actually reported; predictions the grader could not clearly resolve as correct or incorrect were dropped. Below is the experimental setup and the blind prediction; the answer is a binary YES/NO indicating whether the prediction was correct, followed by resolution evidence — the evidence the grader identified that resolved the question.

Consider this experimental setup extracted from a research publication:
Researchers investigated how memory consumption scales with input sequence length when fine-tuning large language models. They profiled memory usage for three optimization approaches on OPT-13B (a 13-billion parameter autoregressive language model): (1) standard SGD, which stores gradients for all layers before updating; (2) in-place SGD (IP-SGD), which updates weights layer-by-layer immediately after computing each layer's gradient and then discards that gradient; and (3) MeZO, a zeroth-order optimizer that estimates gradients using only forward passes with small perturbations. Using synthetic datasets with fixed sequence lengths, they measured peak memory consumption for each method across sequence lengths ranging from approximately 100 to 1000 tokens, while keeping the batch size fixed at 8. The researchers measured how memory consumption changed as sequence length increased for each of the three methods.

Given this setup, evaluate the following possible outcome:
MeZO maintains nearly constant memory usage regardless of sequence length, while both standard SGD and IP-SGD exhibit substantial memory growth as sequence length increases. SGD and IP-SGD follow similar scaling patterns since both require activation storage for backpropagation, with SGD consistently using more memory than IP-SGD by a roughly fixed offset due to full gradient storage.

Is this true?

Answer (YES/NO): NO